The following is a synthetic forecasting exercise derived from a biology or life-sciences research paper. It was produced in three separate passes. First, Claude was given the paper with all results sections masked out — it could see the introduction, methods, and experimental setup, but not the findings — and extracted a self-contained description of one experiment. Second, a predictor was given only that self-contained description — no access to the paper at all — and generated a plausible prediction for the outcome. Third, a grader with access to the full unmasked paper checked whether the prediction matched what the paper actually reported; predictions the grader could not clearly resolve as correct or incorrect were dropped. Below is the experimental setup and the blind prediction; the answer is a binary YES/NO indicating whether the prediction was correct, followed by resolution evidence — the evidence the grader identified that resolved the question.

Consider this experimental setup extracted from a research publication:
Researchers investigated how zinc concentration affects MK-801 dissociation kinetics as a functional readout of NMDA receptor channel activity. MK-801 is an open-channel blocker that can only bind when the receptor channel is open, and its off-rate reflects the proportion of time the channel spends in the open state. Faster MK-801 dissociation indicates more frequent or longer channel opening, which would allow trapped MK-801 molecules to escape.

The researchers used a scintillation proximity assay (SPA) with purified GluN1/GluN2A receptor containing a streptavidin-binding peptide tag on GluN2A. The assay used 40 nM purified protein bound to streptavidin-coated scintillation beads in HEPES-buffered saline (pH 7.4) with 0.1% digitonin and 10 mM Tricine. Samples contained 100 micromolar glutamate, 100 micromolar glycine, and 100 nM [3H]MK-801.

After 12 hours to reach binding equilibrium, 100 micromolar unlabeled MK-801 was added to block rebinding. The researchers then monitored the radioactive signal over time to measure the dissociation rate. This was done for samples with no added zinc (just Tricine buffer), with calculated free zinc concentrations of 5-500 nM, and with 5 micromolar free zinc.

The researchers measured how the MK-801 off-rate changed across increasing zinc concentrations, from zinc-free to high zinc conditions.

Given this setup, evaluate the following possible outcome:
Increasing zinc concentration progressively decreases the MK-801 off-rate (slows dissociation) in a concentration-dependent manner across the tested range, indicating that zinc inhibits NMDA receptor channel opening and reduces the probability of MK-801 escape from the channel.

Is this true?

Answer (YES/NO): YES